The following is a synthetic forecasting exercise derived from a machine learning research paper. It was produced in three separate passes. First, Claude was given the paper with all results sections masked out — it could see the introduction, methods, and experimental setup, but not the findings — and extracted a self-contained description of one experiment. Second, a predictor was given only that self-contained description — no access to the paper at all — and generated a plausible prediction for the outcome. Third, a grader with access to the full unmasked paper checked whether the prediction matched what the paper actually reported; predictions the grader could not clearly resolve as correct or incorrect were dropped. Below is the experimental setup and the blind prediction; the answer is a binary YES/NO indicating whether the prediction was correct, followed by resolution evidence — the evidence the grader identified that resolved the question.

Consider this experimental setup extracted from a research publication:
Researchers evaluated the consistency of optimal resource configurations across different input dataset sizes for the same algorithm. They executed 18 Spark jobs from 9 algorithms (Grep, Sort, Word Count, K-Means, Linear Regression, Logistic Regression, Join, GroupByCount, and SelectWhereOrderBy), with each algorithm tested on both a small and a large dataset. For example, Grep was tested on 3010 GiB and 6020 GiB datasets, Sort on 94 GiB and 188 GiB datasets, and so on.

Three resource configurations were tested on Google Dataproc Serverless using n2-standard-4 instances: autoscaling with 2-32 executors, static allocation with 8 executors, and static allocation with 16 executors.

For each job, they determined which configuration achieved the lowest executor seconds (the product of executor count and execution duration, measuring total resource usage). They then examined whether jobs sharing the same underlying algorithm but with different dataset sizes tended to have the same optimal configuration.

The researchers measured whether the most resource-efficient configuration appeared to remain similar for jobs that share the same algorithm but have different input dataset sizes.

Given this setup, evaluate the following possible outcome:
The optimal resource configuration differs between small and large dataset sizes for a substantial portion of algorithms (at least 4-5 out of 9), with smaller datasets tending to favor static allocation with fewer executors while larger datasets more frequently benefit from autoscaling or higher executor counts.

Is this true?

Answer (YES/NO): NO